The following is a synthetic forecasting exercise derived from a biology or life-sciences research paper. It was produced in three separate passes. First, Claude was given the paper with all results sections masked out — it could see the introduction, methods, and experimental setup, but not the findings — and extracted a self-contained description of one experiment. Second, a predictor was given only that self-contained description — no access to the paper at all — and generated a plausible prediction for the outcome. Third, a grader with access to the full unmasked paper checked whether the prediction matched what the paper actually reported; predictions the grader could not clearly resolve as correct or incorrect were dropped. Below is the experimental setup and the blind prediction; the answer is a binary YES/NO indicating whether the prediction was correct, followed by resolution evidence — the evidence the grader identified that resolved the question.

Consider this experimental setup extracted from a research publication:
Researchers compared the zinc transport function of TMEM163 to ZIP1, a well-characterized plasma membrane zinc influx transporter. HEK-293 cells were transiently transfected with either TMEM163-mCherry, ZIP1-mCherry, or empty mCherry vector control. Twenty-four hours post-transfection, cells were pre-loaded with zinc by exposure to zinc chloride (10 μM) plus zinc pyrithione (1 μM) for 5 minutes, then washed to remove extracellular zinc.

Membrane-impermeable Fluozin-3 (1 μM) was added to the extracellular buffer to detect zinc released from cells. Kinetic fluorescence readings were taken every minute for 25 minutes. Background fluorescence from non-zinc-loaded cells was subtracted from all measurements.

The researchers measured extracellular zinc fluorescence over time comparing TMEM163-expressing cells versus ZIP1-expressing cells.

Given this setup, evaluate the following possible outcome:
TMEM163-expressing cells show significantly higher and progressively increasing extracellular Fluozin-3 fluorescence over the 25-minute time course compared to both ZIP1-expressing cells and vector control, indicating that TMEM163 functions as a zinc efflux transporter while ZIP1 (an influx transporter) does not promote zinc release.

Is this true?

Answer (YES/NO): YES